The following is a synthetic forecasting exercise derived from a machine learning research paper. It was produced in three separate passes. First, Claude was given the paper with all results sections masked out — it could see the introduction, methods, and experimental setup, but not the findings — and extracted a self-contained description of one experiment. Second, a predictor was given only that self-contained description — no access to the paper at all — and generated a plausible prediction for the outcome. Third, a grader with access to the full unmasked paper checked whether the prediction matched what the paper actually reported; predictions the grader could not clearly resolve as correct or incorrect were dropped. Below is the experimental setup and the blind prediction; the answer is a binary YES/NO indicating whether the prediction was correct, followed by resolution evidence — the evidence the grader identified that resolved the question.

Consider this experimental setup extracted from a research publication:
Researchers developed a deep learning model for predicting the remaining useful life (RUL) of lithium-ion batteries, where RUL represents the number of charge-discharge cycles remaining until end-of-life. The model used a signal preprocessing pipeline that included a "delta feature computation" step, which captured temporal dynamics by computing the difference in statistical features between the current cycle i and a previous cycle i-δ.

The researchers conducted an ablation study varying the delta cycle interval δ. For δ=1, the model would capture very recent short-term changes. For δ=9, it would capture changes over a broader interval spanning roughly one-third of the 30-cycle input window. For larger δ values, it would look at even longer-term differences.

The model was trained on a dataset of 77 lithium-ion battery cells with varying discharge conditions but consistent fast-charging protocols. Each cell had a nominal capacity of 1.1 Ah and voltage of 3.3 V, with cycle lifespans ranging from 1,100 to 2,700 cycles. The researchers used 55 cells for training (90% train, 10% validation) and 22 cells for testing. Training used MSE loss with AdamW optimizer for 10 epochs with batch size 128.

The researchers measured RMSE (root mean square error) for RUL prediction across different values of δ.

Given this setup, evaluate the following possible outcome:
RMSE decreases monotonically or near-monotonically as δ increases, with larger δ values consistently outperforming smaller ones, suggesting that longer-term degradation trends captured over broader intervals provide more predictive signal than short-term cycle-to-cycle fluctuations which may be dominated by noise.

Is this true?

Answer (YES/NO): NO